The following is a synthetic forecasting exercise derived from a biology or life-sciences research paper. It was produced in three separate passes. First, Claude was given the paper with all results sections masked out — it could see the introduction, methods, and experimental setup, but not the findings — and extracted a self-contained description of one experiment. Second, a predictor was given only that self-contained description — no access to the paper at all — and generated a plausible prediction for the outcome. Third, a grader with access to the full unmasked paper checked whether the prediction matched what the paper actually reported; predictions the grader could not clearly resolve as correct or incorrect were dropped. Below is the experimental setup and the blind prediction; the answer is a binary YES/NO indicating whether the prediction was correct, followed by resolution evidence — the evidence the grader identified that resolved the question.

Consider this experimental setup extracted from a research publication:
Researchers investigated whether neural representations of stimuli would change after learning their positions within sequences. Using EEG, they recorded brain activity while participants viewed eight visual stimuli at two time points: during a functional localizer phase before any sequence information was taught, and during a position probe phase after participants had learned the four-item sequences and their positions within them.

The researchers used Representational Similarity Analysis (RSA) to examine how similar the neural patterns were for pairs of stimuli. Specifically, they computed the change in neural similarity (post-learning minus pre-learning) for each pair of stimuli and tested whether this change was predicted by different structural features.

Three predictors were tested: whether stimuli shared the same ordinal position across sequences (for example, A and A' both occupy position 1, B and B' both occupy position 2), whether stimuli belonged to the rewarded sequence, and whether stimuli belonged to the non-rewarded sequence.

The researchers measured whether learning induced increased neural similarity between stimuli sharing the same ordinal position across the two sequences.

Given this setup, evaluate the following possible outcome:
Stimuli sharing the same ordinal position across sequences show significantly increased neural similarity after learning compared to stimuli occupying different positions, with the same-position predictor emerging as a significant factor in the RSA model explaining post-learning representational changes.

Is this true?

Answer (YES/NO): NO